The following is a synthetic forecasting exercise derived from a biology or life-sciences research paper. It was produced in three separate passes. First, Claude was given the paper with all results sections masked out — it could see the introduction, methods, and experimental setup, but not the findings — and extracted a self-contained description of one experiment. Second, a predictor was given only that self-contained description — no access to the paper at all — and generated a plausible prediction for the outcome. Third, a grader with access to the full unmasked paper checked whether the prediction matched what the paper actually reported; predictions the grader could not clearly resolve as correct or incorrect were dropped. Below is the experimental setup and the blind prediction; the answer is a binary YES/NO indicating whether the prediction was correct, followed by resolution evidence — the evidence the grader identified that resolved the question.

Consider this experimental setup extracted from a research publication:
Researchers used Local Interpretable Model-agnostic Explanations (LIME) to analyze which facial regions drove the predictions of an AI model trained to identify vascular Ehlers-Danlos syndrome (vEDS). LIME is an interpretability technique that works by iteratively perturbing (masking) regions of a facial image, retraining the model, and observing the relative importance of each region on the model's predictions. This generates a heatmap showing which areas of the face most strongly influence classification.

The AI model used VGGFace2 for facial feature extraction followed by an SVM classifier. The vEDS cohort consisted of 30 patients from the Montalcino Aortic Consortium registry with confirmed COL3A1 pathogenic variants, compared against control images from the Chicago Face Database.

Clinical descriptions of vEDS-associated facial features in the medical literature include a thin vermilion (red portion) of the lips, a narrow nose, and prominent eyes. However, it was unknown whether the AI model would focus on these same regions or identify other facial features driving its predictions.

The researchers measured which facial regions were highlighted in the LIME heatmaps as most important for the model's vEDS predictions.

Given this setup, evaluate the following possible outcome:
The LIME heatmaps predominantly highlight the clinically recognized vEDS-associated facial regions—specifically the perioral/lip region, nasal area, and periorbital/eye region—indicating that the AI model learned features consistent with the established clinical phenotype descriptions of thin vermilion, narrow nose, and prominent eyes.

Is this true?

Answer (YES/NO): YES